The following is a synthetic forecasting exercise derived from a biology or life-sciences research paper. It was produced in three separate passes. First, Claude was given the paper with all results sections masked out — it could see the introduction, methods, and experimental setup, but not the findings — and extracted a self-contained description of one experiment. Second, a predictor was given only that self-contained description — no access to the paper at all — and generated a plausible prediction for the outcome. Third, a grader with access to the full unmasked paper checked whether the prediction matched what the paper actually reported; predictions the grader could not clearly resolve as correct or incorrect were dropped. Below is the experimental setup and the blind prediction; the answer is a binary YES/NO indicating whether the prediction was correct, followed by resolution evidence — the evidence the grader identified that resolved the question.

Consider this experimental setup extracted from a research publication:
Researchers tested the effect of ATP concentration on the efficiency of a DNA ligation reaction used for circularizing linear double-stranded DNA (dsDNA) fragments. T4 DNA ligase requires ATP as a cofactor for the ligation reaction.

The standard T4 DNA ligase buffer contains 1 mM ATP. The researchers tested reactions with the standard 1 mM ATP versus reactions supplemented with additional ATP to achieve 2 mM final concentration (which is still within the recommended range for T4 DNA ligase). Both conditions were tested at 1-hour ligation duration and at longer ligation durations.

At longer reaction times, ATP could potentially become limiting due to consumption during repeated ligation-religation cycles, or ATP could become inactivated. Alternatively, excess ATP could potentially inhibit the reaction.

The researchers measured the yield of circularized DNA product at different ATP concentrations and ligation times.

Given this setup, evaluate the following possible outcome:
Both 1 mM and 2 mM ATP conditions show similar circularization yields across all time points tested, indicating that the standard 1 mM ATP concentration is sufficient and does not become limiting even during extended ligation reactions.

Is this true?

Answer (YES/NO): NO